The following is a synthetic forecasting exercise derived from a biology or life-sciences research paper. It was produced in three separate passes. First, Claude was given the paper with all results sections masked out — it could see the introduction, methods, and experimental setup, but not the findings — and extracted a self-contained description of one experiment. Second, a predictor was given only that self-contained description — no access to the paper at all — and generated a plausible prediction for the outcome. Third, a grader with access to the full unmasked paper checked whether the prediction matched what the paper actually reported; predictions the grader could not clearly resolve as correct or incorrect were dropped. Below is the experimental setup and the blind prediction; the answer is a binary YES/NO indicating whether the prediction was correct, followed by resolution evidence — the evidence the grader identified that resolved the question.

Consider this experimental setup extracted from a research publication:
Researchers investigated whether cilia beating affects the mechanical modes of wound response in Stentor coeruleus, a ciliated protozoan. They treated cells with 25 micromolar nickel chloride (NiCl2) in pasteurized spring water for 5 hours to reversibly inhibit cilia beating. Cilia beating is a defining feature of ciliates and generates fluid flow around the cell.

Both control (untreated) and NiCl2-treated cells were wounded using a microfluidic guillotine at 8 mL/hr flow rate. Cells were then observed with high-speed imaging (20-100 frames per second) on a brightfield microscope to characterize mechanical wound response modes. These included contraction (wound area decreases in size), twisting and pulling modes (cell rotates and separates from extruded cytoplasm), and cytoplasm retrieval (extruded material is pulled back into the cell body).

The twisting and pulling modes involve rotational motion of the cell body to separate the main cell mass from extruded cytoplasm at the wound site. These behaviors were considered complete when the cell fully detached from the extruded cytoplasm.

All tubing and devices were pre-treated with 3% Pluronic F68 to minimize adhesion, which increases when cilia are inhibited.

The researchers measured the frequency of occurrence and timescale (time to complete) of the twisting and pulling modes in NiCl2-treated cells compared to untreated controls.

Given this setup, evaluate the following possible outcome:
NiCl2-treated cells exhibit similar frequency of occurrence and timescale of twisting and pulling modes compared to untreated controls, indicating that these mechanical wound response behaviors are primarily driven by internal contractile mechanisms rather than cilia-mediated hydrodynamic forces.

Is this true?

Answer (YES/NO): NO